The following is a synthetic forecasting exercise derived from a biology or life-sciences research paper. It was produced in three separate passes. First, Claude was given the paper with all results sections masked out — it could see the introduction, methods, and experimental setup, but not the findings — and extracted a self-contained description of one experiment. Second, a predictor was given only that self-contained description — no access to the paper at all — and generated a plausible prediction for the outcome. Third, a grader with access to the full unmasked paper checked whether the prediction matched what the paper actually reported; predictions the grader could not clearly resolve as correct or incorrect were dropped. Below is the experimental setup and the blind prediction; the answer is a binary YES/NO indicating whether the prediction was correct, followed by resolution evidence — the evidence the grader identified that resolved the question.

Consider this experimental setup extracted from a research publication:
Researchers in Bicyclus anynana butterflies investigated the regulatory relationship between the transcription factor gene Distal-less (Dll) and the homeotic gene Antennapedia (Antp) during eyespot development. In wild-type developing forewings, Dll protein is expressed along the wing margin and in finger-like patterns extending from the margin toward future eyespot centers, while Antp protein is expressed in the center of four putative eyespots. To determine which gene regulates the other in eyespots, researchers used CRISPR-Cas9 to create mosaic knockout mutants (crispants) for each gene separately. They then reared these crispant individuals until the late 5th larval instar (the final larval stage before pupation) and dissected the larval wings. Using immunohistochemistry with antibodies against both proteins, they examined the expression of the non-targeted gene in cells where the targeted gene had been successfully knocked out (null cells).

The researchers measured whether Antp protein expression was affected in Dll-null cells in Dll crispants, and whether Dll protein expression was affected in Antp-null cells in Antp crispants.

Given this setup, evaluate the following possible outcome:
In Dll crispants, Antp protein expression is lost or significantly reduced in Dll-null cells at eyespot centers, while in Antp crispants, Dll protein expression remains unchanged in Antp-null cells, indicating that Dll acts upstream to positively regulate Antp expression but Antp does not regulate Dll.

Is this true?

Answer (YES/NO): YES